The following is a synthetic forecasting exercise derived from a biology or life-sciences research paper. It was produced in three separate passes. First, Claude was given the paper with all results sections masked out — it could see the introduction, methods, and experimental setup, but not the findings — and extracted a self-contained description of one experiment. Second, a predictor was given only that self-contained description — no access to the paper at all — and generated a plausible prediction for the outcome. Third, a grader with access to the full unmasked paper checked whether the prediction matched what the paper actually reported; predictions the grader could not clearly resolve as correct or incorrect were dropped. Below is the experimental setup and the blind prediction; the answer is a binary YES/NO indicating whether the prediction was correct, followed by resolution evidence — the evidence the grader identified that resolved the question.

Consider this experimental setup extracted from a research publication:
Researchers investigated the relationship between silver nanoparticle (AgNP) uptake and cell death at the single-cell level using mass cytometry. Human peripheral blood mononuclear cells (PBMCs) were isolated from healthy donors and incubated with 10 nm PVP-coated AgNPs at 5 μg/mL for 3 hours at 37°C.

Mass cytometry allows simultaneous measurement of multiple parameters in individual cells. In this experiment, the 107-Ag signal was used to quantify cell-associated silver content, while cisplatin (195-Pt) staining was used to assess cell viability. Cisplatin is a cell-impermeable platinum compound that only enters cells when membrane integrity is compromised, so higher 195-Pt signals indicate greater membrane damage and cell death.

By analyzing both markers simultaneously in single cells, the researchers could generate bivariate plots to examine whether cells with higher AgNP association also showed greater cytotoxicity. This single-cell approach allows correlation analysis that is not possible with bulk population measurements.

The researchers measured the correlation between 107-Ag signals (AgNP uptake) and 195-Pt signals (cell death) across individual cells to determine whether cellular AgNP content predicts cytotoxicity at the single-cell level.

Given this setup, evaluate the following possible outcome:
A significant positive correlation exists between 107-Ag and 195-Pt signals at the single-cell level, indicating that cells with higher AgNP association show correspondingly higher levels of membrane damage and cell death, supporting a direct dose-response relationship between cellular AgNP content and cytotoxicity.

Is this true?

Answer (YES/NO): YES